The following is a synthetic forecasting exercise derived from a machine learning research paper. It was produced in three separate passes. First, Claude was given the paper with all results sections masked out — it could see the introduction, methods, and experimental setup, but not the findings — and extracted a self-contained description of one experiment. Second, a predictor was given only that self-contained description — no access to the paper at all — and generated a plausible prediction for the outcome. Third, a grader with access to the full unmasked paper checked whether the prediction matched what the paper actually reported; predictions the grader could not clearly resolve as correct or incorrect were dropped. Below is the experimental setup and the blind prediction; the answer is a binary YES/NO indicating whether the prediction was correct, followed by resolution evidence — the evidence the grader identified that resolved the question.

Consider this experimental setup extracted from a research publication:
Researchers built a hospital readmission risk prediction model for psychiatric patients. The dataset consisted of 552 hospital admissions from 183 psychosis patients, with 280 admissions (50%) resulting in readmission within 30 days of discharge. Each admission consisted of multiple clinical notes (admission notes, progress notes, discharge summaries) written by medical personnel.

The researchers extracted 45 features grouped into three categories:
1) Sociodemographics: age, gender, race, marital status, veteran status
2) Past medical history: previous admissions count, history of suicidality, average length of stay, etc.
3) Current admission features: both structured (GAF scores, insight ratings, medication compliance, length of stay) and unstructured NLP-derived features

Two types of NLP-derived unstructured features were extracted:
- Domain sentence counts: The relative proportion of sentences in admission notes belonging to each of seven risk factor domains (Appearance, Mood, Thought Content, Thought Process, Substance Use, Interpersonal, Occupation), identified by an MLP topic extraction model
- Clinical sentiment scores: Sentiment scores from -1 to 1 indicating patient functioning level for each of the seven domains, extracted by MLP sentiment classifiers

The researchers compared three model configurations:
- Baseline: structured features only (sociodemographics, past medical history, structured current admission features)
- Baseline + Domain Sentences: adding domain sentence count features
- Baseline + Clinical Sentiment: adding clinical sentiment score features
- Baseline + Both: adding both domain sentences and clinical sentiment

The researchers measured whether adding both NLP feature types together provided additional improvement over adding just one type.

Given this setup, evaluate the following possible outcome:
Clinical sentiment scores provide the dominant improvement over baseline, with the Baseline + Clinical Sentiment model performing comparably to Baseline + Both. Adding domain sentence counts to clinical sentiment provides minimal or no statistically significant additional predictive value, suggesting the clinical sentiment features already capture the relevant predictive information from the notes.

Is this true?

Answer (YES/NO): YES